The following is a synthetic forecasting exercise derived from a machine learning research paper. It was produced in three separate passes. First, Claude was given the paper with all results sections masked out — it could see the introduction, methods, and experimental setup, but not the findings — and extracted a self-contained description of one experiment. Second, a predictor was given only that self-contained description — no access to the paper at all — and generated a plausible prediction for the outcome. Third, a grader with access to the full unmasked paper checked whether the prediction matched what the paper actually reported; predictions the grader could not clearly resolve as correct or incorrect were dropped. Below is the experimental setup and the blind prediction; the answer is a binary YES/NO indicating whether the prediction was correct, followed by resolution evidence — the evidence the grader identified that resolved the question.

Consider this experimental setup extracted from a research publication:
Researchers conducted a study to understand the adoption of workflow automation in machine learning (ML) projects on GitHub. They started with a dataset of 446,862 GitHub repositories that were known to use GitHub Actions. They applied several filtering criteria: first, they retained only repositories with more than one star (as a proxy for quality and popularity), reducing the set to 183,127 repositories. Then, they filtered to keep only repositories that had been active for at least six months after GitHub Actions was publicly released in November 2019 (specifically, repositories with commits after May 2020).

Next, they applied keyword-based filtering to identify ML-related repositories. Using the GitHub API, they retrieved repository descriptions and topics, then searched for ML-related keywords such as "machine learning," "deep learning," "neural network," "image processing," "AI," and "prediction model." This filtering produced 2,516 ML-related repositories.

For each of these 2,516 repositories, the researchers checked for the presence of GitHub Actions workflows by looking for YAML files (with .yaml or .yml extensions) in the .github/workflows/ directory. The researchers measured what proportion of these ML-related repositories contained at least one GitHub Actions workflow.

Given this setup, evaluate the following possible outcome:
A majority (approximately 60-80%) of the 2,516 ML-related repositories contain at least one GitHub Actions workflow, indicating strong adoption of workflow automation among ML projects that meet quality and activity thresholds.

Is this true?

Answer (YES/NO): NO